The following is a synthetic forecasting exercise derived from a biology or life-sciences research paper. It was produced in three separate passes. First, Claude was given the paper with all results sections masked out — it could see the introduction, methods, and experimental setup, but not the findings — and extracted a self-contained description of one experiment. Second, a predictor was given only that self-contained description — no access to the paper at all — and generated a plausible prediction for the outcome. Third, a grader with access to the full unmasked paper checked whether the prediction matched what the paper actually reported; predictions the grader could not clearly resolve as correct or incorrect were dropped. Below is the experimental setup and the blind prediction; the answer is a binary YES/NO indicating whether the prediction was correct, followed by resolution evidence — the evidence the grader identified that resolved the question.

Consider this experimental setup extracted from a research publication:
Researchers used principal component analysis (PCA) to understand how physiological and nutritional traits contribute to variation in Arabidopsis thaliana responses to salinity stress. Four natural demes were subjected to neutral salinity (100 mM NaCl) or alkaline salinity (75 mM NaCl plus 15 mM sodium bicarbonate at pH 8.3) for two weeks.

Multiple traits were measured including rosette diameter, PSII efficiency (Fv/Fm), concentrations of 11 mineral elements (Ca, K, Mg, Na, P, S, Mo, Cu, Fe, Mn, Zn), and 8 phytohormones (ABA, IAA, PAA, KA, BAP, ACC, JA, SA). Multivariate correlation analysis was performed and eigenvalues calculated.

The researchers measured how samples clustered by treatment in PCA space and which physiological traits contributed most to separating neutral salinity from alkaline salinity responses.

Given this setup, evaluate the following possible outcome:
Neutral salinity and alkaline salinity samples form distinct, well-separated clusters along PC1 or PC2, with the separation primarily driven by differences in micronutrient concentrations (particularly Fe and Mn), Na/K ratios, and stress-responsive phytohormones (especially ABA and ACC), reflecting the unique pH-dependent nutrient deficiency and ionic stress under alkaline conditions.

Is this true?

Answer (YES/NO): NO